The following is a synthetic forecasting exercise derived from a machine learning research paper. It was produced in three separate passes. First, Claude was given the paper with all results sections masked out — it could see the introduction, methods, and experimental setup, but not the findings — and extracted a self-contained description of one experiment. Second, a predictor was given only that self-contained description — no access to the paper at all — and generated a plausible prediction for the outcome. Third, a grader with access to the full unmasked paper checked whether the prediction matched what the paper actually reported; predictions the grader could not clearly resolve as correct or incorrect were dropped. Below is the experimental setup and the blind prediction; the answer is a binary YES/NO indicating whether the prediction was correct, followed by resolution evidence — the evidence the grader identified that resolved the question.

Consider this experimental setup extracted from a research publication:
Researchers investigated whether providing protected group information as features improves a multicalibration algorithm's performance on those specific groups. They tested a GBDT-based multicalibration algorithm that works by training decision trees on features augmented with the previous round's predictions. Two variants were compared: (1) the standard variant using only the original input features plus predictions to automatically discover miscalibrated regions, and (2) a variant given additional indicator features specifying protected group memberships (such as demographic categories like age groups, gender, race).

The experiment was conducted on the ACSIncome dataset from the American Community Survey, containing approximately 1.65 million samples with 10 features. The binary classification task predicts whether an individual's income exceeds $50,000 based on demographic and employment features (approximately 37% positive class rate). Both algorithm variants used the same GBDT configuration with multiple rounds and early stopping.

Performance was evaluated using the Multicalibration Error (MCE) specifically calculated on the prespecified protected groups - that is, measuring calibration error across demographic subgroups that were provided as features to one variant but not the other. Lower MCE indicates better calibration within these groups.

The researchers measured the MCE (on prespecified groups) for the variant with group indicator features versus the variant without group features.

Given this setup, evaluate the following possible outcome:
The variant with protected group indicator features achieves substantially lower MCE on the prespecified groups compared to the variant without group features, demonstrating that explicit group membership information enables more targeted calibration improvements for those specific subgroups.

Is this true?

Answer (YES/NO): NO